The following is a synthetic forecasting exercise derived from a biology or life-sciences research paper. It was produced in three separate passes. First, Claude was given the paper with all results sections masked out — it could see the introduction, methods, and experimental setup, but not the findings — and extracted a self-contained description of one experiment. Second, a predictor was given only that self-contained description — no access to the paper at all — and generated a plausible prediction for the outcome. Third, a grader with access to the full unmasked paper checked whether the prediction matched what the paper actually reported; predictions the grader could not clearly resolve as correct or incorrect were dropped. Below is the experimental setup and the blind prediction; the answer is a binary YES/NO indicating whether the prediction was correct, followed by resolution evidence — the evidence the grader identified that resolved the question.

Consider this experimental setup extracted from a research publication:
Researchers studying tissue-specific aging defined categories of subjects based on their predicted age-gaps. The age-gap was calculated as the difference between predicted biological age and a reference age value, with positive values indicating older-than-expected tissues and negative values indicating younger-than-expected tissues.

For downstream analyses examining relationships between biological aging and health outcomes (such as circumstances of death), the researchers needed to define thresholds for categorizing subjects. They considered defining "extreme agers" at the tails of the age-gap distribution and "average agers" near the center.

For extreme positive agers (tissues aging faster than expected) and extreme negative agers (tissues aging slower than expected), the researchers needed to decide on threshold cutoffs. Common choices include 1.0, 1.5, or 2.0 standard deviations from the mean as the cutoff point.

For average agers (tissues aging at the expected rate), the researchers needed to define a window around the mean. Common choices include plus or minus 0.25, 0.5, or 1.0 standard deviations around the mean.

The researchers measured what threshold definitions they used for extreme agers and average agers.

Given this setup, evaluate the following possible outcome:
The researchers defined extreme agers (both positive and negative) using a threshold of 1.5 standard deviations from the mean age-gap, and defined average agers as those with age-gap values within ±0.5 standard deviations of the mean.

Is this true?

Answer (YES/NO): NO